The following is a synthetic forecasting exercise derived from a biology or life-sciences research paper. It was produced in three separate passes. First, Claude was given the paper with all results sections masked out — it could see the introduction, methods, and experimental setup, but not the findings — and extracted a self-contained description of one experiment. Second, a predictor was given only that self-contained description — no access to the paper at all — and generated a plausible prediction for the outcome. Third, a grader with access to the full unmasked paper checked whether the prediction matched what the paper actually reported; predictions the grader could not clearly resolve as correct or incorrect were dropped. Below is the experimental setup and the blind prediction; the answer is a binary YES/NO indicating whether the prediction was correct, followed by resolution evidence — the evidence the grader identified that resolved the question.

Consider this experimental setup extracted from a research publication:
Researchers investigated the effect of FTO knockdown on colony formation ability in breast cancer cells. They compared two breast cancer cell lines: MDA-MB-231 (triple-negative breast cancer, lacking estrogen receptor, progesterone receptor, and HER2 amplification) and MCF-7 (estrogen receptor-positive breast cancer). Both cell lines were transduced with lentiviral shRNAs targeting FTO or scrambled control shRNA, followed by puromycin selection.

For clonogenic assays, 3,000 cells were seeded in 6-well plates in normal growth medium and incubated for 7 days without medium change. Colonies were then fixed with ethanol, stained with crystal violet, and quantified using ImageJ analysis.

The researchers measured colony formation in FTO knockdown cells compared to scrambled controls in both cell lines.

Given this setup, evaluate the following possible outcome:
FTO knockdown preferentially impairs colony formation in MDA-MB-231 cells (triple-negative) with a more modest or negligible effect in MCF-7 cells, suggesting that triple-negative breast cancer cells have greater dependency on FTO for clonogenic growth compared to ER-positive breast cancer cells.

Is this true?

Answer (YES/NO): NO